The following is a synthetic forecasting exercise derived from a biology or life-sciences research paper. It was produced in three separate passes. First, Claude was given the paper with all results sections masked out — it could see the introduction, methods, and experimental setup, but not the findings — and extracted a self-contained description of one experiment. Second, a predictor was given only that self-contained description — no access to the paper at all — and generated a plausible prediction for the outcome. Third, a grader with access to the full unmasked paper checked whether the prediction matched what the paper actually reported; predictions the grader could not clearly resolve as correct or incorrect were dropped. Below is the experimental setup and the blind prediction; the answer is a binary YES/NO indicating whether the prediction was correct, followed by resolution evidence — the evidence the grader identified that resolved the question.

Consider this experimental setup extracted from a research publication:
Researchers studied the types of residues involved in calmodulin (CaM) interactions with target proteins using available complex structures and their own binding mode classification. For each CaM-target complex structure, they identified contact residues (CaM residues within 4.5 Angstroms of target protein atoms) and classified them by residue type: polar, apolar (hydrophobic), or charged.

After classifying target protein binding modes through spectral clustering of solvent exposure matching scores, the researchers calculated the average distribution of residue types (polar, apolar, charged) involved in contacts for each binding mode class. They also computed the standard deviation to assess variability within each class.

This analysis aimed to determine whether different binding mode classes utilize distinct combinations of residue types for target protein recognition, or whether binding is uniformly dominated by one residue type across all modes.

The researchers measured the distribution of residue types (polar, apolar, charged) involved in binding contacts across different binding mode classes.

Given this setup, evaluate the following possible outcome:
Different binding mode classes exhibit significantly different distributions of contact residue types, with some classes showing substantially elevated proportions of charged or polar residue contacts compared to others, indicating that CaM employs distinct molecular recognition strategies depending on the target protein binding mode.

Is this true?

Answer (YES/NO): YES